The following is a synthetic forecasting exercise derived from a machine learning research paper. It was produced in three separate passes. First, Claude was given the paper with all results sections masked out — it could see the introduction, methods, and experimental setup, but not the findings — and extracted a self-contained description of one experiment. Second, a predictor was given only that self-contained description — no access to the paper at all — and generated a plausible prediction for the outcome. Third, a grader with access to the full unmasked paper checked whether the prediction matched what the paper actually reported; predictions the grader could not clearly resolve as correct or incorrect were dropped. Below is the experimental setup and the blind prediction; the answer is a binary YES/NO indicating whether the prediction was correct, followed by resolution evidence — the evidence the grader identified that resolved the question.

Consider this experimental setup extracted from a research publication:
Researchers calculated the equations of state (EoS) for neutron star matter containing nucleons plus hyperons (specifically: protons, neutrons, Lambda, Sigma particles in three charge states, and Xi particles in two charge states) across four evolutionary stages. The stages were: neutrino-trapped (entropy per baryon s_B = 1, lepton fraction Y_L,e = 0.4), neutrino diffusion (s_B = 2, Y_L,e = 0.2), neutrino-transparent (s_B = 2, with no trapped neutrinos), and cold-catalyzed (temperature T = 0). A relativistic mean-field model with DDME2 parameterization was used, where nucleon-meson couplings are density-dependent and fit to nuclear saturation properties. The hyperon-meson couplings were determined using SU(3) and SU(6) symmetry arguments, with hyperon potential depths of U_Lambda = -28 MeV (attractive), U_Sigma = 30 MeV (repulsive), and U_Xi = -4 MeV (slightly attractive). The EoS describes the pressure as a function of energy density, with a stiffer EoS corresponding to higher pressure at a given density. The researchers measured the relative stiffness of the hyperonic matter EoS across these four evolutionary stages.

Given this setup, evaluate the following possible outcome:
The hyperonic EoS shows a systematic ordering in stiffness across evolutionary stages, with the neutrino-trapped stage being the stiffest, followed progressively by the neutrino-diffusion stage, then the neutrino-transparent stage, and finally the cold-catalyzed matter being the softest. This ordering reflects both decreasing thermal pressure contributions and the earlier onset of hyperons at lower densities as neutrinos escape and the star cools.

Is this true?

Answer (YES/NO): NO